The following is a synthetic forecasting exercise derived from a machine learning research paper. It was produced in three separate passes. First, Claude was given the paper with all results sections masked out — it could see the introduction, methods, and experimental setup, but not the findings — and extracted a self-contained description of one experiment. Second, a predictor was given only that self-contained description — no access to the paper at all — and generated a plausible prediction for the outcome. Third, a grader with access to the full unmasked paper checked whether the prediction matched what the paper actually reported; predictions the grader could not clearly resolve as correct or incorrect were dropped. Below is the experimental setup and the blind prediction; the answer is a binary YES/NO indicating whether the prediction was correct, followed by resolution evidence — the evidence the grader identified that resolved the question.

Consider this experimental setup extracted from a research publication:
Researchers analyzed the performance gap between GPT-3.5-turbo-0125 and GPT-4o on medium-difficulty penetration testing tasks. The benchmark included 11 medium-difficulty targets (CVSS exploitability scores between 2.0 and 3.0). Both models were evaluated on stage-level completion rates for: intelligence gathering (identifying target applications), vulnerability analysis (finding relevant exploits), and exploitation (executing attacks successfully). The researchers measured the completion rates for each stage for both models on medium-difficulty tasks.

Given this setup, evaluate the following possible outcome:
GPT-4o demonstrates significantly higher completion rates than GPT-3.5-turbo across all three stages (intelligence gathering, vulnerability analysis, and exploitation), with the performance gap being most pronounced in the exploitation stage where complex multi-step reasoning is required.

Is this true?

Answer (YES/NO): NO